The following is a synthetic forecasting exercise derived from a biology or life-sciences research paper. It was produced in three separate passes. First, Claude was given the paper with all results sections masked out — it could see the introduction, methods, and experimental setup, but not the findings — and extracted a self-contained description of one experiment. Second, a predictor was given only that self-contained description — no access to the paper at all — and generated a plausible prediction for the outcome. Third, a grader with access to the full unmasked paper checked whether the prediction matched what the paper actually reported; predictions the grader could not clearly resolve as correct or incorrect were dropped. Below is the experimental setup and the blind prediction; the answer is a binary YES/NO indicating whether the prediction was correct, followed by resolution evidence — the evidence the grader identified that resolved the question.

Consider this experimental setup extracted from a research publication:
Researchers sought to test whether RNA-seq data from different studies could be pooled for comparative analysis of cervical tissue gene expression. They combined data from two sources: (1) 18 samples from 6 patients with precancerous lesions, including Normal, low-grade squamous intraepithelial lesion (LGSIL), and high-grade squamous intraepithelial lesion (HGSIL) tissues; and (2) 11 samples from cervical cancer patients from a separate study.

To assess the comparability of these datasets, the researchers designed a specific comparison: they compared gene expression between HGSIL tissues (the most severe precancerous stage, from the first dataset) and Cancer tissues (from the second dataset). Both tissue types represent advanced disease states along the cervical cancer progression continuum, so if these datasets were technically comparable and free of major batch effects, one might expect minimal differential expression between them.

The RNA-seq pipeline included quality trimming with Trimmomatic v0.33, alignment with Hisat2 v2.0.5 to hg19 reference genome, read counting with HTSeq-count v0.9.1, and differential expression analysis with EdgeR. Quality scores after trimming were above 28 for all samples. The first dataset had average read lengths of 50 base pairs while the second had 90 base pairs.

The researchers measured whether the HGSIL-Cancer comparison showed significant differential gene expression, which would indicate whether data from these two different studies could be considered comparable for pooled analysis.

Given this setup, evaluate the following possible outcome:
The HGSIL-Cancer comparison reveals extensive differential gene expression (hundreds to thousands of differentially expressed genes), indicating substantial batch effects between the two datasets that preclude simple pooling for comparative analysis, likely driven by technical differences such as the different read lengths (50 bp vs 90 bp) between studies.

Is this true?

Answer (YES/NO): YES